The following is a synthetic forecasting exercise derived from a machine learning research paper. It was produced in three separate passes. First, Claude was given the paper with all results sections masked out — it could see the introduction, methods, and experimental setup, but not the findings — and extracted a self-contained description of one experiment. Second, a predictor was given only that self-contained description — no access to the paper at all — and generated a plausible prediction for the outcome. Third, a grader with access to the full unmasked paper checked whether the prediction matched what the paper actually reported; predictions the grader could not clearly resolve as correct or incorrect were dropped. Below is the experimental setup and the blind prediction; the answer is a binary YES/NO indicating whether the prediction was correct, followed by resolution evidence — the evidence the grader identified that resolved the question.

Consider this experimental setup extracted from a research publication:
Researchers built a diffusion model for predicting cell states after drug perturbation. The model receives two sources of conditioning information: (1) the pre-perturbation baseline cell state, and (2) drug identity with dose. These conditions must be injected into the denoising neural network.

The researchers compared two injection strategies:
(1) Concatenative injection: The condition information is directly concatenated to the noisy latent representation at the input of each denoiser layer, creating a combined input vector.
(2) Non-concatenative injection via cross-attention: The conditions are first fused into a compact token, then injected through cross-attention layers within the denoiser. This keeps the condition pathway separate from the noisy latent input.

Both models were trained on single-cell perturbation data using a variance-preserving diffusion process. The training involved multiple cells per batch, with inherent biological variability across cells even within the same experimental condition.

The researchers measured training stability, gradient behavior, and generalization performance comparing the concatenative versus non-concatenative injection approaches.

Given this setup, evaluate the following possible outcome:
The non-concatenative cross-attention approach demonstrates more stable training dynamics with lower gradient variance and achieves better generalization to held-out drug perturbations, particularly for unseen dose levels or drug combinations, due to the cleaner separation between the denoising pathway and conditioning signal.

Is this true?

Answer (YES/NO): YES